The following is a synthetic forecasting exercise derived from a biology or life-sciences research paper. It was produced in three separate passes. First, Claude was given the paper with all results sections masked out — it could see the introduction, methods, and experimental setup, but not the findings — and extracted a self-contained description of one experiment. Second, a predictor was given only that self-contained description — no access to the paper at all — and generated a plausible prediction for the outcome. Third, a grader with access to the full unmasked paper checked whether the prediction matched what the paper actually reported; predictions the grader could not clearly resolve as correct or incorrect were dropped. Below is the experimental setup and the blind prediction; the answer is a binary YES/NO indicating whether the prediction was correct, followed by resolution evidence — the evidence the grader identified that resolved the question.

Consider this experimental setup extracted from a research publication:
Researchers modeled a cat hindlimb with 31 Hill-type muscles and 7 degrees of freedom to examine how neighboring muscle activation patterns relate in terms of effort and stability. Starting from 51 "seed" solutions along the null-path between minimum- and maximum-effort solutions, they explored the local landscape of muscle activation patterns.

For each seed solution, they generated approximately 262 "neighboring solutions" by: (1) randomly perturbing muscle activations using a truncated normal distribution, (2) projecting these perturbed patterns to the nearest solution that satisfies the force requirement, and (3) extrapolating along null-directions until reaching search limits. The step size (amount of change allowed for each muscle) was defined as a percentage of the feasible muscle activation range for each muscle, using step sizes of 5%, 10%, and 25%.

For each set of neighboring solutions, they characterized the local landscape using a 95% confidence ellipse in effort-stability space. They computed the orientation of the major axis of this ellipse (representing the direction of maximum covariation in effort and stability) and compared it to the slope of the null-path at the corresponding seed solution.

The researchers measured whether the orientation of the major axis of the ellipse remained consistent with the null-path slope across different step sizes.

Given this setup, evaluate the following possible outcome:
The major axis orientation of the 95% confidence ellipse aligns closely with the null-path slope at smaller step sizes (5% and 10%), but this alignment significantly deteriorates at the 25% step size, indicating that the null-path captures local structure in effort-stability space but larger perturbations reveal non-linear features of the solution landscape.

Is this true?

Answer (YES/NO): YES